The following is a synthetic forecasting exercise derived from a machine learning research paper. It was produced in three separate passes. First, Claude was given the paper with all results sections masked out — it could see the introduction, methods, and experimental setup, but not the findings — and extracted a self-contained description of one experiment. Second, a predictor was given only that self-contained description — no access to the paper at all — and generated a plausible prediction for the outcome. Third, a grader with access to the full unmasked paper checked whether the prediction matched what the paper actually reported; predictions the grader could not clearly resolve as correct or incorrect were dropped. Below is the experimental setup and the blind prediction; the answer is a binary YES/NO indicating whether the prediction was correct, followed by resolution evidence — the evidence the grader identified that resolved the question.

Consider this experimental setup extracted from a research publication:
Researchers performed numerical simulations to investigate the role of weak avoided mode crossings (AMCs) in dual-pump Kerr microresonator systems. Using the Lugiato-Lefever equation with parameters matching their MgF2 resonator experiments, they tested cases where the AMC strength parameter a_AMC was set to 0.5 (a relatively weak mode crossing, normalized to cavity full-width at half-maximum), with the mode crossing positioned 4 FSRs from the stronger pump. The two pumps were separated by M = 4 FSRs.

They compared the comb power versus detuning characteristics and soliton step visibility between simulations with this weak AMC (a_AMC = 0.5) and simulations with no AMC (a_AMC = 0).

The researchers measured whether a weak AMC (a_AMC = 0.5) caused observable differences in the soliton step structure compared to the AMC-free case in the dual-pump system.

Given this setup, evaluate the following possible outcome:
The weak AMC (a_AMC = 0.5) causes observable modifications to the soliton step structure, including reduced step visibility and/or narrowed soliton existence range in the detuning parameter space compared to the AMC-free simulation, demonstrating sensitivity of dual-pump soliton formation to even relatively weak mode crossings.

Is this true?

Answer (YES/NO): NO